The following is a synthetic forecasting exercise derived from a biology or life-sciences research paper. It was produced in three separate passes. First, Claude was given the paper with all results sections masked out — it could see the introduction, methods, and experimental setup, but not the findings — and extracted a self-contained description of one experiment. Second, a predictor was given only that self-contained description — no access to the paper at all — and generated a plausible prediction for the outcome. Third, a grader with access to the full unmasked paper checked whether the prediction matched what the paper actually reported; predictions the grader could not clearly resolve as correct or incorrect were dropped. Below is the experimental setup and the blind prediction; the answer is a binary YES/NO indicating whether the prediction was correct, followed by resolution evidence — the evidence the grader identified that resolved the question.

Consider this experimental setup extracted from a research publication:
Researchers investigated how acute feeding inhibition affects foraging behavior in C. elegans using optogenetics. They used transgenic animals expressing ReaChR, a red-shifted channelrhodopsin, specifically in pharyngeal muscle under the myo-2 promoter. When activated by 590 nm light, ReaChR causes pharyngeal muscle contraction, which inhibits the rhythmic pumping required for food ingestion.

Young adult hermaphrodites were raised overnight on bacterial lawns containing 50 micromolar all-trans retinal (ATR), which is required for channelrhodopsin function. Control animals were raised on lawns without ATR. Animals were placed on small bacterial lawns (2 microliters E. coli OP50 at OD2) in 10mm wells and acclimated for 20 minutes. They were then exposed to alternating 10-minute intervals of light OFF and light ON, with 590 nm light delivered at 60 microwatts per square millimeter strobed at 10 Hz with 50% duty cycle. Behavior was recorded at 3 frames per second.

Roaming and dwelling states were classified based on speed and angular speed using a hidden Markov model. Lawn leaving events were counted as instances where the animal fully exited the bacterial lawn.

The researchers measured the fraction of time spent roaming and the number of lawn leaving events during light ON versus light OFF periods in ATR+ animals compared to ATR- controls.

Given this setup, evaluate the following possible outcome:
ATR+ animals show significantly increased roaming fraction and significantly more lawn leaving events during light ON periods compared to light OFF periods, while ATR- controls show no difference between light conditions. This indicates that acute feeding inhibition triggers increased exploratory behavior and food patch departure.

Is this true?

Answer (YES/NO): YES